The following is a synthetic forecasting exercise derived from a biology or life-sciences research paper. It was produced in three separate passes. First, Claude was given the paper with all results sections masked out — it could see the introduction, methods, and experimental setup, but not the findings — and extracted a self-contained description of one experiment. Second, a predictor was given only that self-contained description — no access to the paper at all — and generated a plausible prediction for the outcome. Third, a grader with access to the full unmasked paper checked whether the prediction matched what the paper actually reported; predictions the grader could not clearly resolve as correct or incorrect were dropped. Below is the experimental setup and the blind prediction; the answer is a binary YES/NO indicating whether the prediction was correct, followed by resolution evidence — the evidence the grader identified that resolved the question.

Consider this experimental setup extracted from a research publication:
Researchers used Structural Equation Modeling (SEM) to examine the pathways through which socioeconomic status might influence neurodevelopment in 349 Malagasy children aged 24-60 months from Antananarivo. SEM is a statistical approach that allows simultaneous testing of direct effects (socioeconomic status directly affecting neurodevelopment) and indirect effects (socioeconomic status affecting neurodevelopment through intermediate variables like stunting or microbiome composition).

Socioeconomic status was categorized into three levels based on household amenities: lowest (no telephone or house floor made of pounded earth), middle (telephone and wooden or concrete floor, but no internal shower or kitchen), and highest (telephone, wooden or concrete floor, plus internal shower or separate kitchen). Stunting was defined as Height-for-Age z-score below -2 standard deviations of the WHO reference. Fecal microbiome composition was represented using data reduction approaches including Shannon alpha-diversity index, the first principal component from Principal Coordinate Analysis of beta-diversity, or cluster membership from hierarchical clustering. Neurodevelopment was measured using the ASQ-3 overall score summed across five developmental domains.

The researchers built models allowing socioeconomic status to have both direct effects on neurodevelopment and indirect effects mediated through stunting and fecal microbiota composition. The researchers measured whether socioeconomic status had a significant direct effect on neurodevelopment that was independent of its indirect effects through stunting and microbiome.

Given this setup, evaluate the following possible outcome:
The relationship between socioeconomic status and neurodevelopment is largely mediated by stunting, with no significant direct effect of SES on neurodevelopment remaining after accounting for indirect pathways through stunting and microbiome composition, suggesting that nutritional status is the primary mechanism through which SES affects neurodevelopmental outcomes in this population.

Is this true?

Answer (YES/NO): NO